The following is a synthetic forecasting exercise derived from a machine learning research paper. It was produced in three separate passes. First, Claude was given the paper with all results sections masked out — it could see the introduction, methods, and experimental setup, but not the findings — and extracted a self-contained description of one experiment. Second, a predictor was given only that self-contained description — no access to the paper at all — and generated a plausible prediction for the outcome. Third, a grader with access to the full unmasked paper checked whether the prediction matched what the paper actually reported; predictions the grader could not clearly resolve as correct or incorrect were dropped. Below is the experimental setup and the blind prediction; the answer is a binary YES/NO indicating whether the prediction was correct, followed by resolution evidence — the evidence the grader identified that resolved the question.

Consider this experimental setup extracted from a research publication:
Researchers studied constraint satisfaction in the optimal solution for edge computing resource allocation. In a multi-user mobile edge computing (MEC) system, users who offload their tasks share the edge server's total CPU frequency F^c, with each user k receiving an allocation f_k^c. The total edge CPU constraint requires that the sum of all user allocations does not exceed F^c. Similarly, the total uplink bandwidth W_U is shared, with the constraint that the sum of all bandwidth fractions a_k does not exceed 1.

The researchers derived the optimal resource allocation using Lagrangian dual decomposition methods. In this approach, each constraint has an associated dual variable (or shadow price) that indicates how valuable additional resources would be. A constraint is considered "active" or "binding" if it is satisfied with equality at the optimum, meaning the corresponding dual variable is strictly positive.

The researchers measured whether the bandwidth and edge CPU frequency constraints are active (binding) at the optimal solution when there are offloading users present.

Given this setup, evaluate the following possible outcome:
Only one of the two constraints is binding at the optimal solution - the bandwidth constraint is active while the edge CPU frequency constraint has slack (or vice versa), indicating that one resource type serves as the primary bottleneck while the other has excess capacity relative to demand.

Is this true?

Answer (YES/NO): NO